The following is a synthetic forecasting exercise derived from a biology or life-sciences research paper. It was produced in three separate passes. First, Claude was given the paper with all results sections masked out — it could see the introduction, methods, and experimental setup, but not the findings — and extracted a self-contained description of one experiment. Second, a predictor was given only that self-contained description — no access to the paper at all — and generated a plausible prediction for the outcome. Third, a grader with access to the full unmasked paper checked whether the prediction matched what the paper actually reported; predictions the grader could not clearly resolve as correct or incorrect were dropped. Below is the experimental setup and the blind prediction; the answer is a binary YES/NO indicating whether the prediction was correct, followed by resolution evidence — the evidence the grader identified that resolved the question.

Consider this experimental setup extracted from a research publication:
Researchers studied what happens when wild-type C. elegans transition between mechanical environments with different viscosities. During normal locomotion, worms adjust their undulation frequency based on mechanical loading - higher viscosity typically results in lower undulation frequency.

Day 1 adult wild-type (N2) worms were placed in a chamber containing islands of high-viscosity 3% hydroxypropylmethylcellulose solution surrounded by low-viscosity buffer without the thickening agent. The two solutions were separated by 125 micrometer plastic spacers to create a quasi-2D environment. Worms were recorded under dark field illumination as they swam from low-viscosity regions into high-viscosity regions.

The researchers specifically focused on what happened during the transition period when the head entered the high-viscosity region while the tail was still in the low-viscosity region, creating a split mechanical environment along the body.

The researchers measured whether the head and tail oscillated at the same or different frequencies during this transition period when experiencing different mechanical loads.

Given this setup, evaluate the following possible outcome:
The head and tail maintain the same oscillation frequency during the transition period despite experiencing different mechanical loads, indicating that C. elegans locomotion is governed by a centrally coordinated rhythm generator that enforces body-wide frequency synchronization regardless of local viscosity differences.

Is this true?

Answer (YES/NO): NO